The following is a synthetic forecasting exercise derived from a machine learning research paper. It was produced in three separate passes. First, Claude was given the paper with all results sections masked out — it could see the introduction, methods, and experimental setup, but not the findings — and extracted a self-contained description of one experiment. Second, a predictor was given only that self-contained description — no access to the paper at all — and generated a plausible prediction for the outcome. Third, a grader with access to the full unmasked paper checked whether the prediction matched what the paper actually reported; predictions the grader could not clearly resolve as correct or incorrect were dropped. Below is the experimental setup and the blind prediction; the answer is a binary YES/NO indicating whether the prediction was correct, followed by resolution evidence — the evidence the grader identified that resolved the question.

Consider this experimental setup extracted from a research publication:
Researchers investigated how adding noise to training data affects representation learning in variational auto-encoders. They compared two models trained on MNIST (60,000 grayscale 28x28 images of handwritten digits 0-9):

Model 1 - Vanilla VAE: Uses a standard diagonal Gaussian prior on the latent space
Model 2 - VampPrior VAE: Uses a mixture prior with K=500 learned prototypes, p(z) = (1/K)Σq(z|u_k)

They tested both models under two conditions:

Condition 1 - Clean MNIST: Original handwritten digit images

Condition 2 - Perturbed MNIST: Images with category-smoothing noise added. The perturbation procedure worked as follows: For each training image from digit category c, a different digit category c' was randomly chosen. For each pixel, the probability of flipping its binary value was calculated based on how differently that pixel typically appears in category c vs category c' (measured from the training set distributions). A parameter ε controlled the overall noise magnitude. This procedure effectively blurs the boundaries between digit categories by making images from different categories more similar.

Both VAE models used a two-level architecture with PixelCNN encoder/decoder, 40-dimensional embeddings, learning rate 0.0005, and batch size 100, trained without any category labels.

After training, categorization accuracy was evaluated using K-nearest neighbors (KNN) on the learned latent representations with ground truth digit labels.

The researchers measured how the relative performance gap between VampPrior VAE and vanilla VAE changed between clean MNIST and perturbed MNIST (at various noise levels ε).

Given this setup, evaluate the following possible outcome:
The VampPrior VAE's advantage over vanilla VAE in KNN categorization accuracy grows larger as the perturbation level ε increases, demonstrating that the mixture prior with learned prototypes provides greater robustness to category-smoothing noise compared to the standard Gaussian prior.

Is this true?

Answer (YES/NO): NO